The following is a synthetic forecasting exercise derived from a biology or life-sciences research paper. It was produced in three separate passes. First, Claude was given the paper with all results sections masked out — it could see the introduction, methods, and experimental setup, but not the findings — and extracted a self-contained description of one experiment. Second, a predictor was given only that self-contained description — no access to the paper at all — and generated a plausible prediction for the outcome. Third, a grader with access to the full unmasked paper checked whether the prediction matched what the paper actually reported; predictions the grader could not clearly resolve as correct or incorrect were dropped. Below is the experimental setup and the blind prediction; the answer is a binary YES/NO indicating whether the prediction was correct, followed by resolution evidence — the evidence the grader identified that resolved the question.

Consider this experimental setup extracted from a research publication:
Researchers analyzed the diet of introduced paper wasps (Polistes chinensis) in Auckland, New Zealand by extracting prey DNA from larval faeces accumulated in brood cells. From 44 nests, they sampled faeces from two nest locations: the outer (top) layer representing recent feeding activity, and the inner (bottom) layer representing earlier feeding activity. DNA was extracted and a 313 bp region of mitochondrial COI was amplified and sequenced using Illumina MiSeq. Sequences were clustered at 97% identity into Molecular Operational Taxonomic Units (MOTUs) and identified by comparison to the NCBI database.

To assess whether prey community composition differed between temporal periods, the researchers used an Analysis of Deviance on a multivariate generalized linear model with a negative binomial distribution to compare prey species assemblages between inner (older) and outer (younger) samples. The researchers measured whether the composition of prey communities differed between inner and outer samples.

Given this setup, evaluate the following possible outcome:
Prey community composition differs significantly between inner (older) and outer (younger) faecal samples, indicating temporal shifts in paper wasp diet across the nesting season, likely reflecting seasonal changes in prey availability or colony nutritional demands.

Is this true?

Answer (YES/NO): YES